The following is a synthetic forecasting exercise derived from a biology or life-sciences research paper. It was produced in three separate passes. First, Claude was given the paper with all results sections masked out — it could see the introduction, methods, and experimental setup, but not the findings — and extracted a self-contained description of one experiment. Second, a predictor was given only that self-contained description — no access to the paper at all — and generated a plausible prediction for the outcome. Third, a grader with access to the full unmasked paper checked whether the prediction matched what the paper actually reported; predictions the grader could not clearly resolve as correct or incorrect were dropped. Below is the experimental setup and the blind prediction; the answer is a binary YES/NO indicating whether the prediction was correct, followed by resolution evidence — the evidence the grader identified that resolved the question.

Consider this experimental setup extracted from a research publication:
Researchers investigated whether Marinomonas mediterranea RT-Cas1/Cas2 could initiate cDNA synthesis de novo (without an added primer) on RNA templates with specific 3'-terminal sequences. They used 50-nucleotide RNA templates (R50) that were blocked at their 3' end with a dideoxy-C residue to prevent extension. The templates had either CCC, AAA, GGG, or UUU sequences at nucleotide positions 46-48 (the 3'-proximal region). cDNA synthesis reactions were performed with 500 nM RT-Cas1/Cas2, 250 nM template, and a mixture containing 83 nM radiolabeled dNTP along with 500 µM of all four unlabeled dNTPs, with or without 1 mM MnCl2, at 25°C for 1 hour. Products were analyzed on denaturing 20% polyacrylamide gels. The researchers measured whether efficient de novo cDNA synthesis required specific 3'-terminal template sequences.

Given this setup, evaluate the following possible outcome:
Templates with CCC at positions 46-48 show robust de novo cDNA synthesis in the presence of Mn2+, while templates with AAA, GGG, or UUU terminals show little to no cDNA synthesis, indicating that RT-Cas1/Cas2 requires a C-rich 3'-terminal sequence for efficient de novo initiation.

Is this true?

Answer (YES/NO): NO